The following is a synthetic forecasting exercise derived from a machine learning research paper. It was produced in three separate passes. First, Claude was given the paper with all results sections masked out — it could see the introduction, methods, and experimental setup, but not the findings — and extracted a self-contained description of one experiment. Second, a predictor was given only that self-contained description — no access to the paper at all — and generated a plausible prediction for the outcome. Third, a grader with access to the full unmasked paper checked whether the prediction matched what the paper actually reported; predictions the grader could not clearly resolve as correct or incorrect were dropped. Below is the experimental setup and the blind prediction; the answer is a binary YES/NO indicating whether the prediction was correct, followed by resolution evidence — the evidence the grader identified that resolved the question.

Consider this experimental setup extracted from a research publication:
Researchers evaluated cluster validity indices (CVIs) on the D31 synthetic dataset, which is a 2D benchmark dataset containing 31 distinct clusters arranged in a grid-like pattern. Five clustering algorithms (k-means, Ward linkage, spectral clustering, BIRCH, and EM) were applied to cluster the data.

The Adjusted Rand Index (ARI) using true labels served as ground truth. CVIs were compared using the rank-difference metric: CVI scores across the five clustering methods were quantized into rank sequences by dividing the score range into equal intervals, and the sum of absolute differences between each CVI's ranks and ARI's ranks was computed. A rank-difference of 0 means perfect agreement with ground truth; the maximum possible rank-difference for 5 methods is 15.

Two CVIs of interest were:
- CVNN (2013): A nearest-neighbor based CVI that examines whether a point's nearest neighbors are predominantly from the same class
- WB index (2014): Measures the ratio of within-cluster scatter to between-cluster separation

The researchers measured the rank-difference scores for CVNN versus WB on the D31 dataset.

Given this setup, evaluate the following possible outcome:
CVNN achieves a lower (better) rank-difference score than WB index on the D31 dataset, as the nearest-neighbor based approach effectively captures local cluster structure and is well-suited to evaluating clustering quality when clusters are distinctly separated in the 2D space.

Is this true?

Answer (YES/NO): NO